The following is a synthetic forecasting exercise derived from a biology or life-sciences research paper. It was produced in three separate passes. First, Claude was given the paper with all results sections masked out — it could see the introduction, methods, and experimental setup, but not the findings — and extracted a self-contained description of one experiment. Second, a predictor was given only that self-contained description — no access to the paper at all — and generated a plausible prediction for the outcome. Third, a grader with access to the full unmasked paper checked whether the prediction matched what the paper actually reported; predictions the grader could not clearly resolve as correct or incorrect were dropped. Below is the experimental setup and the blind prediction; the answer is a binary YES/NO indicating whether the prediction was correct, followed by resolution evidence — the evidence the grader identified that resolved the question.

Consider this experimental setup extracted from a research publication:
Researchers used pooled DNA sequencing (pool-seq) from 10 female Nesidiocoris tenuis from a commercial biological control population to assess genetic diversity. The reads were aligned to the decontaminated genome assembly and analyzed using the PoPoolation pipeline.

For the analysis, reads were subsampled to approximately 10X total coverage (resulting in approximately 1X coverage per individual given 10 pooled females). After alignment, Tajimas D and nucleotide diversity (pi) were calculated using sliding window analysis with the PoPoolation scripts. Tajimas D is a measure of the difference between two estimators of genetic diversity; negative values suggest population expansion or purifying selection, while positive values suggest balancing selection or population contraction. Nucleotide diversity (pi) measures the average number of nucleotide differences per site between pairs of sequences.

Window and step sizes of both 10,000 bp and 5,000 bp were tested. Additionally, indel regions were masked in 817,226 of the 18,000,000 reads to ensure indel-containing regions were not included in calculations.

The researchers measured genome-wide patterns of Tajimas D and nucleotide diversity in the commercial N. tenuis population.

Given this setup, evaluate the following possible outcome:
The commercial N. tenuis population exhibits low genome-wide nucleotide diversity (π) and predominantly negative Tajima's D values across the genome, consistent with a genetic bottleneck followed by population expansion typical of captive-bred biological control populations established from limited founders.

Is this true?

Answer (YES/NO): NO